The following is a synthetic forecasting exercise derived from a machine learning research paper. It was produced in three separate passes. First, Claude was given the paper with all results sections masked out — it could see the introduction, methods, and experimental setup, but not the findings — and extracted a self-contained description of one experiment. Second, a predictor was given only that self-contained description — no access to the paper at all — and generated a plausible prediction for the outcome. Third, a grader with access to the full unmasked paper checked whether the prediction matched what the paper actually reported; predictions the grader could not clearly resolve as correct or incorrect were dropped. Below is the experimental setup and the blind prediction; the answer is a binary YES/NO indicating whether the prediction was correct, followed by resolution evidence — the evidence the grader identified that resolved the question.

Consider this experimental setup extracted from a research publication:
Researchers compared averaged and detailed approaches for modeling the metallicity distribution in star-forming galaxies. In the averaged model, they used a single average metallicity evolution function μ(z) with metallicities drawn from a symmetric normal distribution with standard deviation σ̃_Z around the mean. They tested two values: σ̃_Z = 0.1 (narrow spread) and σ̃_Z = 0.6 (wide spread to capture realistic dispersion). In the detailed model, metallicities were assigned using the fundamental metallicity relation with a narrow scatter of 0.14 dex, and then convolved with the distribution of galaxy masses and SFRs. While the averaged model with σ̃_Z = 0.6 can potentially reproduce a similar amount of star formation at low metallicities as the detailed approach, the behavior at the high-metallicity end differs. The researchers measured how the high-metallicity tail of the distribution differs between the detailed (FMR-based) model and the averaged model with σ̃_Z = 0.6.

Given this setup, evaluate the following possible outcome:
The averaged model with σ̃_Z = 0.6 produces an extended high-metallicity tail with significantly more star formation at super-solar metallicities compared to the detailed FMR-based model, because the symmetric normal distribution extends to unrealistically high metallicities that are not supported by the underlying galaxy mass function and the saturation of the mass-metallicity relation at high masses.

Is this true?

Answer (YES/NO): YES